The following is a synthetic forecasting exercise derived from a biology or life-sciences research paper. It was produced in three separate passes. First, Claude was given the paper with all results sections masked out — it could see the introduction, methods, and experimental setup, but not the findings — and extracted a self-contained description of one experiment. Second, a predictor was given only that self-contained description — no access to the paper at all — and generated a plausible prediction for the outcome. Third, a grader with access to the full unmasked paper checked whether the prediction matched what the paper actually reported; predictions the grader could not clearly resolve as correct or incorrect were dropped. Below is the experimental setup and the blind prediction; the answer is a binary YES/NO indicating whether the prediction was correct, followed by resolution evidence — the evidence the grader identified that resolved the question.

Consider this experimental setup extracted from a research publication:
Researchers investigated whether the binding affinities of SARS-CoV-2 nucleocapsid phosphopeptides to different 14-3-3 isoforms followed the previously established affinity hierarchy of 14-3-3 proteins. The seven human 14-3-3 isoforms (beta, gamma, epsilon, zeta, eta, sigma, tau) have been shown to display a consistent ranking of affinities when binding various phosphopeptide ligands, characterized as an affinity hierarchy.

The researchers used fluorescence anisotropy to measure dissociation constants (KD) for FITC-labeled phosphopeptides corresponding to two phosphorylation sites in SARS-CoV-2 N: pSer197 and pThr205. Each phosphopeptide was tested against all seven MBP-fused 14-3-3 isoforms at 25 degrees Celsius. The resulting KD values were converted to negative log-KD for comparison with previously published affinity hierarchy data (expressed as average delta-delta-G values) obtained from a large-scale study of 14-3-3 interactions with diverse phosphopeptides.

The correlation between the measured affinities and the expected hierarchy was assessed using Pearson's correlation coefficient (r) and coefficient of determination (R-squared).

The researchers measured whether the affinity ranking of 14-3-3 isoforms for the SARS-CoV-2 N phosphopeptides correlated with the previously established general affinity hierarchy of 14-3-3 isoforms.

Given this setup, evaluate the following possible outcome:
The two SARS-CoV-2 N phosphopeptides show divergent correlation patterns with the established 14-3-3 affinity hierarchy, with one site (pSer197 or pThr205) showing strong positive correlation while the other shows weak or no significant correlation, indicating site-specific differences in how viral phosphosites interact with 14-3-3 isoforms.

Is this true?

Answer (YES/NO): NO